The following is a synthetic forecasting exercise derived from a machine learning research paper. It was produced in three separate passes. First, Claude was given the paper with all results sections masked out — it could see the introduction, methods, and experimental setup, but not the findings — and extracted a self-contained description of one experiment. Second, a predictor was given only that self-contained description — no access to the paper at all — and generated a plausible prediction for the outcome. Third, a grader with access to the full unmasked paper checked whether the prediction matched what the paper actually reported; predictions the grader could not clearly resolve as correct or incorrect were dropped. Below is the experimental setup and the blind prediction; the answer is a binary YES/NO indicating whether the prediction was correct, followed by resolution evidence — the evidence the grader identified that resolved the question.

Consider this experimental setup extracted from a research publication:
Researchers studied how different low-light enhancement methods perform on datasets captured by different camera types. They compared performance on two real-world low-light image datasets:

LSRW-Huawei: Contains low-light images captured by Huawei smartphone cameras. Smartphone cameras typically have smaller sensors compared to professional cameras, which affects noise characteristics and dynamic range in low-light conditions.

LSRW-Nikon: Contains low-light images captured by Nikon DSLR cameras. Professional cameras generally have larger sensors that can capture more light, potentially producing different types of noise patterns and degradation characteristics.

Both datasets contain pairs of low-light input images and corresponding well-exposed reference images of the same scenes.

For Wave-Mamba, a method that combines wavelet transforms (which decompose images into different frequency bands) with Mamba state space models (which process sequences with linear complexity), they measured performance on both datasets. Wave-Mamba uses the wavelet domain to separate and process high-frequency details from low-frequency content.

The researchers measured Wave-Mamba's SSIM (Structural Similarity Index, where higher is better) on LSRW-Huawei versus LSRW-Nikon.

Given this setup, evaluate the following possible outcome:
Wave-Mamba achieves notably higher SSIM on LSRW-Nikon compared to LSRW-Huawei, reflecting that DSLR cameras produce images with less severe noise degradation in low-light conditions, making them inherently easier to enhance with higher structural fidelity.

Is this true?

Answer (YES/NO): NO